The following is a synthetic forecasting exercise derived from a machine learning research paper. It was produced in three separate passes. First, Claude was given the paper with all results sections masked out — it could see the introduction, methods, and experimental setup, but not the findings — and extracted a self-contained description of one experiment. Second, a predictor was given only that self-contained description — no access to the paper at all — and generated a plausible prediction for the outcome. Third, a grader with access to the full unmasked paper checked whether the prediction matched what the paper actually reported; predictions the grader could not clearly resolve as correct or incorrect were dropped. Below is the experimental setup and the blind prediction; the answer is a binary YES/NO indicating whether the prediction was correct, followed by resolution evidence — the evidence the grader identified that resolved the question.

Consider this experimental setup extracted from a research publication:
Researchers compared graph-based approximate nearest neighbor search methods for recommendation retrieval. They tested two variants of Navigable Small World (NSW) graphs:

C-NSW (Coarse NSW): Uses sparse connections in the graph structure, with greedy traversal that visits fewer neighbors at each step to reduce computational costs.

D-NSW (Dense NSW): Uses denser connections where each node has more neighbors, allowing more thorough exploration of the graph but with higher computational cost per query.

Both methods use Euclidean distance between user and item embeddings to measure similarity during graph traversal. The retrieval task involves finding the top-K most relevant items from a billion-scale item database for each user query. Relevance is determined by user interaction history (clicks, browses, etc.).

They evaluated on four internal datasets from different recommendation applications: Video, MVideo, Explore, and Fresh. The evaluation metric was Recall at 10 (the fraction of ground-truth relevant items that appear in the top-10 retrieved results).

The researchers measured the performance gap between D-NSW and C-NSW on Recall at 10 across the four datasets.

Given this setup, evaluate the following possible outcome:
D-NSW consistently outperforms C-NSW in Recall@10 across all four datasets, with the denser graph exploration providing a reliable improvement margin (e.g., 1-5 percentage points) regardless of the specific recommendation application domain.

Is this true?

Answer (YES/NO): NO